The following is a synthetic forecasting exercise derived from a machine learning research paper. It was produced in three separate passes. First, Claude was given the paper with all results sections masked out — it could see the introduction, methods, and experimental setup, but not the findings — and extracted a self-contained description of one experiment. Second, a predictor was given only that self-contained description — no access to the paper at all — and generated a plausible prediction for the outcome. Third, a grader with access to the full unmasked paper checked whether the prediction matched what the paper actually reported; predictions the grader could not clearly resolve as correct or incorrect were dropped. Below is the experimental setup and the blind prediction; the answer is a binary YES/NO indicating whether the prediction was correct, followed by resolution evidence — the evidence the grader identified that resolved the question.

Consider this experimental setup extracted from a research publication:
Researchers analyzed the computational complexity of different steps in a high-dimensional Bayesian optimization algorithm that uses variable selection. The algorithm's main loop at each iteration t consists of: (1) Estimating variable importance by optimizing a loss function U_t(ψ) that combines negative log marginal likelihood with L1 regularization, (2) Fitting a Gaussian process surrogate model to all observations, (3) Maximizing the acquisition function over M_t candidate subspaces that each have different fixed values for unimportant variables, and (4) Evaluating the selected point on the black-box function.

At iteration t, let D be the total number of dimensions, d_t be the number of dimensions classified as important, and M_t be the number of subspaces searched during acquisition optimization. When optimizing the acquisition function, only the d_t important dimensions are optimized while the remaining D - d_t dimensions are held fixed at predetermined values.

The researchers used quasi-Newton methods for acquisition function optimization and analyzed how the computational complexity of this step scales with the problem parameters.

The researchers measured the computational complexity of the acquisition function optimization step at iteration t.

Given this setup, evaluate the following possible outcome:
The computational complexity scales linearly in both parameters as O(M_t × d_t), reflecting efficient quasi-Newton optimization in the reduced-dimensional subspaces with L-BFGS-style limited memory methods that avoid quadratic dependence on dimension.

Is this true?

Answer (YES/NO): NO